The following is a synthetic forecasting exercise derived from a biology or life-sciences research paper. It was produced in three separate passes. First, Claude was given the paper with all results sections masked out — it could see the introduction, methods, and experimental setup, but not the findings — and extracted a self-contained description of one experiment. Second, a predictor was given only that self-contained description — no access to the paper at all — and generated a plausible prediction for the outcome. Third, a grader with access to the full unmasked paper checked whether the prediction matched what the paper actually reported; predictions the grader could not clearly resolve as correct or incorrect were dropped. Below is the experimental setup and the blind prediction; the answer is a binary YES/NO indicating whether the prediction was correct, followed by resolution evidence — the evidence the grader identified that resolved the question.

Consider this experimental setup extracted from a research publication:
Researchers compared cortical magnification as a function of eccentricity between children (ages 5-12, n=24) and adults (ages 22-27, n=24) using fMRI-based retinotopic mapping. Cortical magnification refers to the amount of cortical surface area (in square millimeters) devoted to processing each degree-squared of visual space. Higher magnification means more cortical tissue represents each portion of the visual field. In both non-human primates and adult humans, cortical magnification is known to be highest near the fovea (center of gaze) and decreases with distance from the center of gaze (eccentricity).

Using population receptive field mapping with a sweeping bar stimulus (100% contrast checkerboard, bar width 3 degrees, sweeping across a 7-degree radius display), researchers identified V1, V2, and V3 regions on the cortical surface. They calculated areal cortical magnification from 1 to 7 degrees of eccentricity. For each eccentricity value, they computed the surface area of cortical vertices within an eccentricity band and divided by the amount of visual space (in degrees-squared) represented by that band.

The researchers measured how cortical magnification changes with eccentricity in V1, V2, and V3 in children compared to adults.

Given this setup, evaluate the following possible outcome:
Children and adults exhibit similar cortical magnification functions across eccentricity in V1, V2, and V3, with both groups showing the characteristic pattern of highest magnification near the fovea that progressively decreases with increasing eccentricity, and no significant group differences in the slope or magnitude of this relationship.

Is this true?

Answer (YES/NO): YES